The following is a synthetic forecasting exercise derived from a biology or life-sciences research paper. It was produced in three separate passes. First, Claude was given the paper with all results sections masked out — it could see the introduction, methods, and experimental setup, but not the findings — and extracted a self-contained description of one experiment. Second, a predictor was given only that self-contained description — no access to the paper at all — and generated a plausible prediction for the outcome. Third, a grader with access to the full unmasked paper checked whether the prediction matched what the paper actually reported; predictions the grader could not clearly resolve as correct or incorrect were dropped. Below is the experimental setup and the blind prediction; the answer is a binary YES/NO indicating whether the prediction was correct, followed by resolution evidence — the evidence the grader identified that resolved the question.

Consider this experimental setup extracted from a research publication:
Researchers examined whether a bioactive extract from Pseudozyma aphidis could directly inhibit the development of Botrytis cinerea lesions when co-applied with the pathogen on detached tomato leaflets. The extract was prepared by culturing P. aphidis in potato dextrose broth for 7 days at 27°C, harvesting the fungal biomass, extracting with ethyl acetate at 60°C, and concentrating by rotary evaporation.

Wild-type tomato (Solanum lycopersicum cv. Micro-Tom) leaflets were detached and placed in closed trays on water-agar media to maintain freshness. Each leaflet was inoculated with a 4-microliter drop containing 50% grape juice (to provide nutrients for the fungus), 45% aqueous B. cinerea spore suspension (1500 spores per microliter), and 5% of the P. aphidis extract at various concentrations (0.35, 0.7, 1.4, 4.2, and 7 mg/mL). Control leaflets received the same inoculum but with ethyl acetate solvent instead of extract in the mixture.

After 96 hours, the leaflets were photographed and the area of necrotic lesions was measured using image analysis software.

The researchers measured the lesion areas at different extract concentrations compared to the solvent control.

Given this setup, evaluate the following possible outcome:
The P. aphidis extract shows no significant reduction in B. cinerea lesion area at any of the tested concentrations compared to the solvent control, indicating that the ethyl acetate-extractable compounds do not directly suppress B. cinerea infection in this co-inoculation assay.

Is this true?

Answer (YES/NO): NO